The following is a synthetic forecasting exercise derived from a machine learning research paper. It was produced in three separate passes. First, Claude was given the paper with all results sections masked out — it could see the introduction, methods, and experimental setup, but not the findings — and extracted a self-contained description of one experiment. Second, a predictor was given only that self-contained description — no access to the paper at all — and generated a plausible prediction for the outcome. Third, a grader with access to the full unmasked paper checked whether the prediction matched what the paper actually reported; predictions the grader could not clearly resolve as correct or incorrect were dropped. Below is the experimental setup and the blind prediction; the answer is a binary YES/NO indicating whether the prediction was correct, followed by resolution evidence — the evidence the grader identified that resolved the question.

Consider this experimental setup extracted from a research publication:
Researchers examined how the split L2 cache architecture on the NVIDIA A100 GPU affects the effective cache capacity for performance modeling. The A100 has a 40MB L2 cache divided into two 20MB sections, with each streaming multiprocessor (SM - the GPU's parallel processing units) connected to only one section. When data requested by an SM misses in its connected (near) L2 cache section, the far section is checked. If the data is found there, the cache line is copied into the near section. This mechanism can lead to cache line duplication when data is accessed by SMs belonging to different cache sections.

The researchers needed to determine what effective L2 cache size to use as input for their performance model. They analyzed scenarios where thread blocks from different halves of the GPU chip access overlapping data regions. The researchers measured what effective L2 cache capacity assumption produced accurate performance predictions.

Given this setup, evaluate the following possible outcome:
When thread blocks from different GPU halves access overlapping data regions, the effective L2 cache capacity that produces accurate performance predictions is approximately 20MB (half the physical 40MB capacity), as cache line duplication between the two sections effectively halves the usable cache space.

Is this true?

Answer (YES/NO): YES